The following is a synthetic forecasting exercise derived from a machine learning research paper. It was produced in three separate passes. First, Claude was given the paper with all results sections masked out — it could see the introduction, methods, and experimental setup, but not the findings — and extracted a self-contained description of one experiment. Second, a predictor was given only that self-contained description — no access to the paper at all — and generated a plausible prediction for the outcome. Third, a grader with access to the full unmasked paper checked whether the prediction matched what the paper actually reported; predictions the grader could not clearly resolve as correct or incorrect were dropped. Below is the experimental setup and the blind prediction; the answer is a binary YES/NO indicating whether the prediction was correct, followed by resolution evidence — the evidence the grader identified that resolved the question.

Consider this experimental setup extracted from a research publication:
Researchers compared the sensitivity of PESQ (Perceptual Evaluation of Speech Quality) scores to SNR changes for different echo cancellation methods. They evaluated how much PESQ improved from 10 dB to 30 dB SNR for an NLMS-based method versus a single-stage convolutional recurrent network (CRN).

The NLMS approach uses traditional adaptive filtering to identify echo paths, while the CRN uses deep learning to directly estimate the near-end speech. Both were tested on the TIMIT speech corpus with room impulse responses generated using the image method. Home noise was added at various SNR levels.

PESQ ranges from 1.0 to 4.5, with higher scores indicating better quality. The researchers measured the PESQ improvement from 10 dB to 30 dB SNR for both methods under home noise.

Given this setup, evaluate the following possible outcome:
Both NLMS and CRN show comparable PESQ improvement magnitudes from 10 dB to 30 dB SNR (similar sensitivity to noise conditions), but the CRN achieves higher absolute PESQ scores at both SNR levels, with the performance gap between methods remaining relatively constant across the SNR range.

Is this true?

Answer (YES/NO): NO